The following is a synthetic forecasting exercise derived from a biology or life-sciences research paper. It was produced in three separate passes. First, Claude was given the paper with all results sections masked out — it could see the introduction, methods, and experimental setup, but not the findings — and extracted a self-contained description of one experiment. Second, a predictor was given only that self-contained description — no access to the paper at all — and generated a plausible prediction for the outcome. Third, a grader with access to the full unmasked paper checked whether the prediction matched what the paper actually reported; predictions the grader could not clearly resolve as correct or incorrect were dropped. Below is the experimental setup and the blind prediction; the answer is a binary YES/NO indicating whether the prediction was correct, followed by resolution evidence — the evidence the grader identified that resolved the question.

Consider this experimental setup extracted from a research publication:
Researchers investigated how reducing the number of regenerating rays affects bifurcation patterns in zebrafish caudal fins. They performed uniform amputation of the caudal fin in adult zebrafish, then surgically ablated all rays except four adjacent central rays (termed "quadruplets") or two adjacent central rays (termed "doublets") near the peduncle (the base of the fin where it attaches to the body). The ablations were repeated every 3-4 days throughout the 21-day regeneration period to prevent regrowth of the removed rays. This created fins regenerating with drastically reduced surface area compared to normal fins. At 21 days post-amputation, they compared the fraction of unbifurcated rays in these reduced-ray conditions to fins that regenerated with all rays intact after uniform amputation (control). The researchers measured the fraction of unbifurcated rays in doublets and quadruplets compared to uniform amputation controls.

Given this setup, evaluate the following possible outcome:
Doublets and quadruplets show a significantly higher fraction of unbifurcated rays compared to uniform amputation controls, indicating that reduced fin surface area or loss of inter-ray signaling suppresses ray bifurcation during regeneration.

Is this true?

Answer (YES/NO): YES